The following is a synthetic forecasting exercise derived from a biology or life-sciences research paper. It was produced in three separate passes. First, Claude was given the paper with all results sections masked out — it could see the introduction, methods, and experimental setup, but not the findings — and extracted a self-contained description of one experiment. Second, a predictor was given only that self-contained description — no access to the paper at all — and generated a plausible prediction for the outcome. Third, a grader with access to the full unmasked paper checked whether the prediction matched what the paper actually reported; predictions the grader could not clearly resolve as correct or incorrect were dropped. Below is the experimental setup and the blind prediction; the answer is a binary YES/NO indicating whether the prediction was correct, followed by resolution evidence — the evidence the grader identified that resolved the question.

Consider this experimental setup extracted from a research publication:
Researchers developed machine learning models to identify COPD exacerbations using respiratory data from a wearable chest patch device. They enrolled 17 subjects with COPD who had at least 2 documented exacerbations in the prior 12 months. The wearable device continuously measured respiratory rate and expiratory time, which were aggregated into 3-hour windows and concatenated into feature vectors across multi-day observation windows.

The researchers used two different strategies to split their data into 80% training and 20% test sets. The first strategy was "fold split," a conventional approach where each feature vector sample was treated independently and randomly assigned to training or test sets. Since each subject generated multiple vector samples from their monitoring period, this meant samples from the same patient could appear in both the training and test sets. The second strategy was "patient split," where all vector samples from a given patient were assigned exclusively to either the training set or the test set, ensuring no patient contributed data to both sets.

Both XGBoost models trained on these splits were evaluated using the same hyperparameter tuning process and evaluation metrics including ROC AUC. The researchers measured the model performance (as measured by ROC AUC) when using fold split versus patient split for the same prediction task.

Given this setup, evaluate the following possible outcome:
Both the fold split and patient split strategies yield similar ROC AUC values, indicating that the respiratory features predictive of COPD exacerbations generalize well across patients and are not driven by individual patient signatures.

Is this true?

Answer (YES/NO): NO